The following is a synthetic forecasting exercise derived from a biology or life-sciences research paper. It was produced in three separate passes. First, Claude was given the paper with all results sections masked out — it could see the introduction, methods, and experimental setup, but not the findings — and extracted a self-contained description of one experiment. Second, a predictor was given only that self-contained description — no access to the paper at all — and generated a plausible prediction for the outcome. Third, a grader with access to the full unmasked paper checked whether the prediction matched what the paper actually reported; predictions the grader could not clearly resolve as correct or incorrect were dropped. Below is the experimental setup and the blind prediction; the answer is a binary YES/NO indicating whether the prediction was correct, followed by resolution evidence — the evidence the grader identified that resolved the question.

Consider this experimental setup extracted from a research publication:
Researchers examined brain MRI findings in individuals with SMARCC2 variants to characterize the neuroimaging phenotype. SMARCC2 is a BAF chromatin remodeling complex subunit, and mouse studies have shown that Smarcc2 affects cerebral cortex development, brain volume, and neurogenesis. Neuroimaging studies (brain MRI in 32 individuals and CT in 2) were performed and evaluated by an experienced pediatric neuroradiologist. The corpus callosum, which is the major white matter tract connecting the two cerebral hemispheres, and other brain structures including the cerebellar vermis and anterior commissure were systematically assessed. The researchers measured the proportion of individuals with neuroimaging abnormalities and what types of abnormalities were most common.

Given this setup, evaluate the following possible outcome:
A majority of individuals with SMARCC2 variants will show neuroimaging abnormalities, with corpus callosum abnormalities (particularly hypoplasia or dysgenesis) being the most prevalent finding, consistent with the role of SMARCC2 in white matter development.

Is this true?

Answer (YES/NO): NO